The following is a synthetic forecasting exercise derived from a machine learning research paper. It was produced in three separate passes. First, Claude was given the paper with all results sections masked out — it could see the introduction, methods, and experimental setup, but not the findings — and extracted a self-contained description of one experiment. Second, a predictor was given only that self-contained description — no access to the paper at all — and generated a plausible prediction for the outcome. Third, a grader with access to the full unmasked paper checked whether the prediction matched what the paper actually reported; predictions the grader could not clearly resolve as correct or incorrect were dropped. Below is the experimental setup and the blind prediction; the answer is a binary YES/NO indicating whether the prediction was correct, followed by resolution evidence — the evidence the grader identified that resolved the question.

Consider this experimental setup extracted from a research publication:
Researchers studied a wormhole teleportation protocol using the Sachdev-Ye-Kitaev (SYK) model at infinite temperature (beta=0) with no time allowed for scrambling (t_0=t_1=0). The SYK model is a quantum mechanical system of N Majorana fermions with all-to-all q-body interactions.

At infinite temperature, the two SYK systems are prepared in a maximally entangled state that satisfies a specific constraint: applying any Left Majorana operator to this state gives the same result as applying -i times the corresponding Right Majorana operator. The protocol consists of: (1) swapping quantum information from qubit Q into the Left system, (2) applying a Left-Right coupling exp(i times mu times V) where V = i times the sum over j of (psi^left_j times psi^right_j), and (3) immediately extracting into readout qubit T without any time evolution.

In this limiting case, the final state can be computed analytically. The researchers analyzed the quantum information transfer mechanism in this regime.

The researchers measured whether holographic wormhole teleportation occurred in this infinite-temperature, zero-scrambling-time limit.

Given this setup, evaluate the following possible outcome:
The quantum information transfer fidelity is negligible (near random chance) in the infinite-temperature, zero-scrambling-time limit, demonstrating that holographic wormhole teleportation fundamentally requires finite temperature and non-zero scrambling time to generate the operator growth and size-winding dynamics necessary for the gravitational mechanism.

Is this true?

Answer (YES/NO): NO